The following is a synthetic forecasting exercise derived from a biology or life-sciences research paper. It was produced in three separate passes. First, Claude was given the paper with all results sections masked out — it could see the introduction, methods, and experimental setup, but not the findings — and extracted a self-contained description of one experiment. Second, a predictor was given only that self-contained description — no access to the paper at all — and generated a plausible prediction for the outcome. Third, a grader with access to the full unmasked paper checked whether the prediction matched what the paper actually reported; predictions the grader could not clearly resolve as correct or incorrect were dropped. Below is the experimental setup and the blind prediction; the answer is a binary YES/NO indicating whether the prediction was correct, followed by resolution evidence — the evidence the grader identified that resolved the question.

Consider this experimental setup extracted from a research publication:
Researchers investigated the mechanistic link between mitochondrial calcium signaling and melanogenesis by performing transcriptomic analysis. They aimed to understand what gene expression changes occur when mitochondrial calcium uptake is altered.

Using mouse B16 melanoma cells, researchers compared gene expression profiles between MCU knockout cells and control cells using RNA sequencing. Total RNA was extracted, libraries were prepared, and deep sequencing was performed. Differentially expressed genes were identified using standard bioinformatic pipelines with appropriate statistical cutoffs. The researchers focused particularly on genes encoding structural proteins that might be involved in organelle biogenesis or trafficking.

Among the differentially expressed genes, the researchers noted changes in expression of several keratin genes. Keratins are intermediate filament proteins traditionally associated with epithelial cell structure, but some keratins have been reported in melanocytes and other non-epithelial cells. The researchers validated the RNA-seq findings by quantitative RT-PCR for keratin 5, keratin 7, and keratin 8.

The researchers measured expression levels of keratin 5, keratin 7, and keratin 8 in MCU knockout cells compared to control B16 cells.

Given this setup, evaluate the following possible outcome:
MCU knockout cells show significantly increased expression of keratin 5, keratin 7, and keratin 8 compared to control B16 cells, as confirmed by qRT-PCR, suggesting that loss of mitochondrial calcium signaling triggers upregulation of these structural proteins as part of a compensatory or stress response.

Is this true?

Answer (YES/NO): YES